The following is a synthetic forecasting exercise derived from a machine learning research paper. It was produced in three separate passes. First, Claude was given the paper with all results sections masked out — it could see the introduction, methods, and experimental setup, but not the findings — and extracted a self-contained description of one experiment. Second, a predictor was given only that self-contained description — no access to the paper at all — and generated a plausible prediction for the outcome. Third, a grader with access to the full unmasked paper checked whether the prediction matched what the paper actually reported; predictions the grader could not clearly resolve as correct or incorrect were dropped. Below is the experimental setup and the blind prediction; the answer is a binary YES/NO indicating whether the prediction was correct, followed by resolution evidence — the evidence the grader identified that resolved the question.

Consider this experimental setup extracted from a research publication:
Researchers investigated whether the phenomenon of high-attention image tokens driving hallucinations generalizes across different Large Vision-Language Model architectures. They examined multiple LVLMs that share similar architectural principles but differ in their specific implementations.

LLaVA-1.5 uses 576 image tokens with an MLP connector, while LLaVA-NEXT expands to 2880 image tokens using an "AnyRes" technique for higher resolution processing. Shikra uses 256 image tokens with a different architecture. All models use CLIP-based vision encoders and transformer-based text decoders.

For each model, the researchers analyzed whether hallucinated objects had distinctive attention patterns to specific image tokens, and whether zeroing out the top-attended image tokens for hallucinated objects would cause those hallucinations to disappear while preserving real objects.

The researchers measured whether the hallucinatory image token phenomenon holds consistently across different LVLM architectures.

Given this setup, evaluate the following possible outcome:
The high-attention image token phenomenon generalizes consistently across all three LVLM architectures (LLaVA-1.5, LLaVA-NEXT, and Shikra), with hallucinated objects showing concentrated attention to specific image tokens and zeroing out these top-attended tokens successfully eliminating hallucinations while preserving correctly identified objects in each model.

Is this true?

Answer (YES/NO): YES